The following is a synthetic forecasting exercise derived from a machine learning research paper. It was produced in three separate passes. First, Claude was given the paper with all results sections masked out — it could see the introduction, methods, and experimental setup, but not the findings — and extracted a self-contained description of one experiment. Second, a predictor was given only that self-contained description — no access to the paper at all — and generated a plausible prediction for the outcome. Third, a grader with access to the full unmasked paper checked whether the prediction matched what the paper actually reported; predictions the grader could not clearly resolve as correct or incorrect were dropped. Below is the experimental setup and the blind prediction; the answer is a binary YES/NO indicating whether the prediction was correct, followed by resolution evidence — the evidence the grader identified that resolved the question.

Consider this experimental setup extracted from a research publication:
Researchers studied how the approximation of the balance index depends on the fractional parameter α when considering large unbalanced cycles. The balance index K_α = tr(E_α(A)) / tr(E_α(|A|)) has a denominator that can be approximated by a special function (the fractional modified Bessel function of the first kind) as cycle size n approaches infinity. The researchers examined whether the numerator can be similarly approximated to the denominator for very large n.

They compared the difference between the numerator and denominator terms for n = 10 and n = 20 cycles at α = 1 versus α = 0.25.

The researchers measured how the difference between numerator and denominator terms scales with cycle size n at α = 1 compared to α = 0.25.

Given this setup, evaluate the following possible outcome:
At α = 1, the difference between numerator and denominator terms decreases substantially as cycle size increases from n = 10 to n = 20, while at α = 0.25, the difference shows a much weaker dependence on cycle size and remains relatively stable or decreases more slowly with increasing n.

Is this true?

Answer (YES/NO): YES